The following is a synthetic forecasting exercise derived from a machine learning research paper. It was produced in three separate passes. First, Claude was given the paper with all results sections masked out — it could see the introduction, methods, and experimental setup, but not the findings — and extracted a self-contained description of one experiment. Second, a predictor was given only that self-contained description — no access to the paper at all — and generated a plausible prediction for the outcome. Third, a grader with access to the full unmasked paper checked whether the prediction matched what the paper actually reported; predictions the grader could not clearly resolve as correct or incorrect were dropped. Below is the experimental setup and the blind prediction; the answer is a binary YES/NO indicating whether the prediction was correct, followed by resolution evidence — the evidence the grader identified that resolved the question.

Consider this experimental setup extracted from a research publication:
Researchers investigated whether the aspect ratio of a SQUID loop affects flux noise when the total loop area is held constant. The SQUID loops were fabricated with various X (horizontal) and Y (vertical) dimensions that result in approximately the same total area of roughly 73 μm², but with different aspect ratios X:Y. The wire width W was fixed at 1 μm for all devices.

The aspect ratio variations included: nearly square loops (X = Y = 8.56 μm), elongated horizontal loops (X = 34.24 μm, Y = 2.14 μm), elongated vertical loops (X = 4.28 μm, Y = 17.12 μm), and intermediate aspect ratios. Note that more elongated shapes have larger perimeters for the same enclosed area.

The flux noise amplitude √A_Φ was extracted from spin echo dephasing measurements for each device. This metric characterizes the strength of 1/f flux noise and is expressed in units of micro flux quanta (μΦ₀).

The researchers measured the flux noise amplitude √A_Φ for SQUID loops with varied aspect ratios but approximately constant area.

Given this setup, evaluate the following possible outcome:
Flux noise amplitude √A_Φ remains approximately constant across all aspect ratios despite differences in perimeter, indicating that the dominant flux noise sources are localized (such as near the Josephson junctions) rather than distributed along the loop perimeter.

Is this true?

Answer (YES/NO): NO